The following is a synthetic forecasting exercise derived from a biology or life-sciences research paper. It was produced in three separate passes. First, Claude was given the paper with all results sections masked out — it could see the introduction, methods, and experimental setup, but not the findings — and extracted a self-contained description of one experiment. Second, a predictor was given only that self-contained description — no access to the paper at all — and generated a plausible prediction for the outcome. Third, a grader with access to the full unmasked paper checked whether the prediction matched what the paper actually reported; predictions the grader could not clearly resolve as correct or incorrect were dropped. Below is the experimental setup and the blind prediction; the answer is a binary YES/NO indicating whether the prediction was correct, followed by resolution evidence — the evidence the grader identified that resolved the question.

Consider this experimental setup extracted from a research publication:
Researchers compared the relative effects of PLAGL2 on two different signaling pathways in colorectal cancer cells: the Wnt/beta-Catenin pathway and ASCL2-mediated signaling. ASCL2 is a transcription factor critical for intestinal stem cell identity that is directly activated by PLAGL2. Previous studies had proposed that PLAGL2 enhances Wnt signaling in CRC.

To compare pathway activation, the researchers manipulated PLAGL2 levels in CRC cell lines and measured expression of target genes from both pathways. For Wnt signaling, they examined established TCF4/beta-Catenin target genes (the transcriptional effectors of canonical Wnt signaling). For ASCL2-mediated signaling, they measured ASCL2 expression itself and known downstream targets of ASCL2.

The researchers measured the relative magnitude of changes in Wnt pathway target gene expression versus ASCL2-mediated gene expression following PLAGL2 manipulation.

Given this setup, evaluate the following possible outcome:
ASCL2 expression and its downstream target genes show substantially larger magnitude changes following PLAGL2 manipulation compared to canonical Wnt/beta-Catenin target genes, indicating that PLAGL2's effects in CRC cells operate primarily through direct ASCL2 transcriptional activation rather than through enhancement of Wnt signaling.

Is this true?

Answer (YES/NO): YES